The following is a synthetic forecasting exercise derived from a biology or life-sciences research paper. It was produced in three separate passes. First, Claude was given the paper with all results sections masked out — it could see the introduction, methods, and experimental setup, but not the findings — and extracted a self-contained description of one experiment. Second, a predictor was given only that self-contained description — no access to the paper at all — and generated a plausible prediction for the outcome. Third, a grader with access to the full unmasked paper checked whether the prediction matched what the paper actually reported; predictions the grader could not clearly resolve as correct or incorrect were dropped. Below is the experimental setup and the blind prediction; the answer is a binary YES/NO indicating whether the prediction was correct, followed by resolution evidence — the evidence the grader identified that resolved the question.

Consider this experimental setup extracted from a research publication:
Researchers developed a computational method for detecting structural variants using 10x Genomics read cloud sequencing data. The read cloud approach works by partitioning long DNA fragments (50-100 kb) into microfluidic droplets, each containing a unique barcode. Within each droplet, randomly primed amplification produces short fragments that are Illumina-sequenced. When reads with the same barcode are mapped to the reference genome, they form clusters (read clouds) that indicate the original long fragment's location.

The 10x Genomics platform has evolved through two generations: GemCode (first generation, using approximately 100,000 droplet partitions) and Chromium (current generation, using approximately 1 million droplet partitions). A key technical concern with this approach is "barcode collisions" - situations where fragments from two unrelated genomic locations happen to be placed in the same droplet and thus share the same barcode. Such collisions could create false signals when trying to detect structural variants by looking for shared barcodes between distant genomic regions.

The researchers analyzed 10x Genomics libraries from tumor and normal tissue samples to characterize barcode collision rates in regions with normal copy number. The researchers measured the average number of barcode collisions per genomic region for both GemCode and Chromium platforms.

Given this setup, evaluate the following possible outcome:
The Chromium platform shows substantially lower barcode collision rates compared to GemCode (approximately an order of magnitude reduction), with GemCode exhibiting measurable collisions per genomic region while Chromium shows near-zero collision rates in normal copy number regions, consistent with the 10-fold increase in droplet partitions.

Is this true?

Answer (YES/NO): YES